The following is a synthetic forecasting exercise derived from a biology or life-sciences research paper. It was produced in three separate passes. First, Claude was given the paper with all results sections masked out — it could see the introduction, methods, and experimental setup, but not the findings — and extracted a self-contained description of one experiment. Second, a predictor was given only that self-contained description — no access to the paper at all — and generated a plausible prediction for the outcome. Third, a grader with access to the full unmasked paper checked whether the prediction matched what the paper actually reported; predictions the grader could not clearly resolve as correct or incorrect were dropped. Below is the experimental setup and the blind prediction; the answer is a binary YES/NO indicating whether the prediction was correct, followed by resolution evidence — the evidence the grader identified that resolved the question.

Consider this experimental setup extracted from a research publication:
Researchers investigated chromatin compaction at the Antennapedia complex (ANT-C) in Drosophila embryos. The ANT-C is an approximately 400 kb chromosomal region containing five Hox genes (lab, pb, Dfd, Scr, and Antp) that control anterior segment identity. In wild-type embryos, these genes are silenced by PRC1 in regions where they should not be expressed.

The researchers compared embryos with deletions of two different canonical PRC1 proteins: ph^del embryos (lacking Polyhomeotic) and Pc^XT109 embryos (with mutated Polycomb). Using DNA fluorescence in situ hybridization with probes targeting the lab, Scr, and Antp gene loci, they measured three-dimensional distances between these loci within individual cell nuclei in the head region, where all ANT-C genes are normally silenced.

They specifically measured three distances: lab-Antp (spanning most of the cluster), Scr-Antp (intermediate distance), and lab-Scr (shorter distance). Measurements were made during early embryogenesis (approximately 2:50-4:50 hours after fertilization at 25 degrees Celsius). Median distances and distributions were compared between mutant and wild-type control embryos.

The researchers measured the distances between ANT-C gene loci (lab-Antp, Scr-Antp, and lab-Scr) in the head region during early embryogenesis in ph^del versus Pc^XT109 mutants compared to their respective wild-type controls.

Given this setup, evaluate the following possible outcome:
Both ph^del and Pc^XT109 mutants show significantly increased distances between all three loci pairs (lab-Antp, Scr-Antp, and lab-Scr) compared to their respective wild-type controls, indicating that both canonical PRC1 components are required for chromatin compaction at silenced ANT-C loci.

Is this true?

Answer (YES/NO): YES